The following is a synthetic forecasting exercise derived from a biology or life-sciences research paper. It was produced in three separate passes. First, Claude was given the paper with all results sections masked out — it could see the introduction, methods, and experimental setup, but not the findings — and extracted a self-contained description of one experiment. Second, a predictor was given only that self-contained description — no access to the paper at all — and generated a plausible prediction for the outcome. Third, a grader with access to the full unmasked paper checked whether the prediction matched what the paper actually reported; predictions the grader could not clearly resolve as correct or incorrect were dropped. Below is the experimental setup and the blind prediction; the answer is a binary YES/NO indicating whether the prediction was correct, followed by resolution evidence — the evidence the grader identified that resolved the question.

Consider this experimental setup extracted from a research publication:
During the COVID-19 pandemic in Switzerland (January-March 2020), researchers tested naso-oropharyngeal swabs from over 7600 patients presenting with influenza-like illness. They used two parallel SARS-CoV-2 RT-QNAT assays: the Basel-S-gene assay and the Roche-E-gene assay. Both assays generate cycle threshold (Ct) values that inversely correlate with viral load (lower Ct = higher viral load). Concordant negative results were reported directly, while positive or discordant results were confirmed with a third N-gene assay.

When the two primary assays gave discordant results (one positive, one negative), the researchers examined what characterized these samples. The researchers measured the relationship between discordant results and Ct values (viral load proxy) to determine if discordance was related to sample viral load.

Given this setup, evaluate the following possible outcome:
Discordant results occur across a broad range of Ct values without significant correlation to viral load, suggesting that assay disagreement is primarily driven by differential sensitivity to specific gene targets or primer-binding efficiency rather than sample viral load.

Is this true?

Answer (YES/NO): NO